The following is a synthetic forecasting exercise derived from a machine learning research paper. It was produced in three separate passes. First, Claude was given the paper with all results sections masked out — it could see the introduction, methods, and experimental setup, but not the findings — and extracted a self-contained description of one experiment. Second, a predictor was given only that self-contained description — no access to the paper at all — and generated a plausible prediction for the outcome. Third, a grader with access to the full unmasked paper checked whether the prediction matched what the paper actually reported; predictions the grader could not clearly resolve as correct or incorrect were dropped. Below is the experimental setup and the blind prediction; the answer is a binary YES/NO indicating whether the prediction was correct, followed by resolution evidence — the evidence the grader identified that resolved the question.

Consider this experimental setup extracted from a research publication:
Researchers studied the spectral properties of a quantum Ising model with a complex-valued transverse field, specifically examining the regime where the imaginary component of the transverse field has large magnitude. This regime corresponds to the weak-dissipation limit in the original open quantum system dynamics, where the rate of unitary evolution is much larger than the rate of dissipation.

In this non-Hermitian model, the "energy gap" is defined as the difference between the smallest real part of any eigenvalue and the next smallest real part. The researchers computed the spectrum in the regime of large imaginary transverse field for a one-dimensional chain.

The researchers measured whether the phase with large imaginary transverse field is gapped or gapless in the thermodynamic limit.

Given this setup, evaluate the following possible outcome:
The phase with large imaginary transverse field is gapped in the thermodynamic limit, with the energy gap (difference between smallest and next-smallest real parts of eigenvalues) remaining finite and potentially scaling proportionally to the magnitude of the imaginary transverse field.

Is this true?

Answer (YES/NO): NO